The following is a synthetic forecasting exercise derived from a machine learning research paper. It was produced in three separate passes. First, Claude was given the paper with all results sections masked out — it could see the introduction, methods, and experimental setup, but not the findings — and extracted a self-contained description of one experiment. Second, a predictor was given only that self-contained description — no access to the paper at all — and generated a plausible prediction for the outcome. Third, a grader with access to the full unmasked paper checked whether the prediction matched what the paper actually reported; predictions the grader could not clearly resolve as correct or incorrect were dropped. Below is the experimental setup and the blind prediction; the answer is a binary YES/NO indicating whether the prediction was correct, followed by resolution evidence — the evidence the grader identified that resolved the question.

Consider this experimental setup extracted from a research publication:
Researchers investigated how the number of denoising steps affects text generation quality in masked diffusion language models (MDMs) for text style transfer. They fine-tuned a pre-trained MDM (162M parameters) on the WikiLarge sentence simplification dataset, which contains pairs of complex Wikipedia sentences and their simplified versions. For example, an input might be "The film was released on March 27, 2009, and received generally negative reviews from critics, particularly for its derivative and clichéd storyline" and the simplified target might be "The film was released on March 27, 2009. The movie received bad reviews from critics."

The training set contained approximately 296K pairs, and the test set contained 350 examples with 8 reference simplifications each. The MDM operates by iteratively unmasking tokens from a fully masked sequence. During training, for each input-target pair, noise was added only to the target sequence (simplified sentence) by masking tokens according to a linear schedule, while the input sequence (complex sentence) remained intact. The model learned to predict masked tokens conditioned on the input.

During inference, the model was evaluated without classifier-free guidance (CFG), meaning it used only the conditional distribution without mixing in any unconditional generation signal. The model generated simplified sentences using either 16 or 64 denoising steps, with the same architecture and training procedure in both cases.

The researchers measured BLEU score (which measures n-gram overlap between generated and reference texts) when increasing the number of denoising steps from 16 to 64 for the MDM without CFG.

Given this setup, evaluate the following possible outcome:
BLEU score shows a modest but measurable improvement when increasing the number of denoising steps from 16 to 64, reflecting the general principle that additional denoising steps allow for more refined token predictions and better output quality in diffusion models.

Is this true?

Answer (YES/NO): NO